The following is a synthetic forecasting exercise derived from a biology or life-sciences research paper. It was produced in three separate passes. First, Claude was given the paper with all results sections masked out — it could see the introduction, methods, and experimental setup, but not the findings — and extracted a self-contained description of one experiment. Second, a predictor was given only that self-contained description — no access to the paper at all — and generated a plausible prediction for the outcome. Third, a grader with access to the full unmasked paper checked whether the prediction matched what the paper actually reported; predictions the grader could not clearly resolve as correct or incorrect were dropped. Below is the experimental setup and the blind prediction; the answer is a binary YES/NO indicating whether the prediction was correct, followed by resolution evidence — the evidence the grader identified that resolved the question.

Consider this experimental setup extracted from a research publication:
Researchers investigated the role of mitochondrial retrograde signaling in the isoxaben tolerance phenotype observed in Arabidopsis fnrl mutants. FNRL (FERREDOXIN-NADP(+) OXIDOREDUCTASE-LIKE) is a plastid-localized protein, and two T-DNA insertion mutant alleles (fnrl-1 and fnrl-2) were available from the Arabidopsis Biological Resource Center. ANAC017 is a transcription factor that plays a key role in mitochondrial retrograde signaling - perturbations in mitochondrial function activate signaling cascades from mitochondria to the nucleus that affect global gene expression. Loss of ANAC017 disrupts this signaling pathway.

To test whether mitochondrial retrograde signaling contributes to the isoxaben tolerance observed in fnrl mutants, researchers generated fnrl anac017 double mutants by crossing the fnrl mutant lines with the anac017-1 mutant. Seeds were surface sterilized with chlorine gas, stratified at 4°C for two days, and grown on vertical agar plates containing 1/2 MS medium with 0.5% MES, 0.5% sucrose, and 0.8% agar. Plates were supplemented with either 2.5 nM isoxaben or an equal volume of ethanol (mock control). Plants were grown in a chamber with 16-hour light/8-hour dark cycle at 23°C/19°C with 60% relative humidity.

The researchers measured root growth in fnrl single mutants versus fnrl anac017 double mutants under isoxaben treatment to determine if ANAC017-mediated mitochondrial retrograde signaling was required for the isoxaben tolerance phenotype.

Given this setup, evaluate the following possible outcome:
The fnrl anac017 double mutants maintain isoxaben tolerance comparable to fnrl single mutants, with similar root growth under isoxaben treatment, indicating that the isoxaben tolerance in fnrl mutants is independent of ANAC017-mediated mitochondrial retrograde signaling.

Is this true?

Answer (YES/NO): NO